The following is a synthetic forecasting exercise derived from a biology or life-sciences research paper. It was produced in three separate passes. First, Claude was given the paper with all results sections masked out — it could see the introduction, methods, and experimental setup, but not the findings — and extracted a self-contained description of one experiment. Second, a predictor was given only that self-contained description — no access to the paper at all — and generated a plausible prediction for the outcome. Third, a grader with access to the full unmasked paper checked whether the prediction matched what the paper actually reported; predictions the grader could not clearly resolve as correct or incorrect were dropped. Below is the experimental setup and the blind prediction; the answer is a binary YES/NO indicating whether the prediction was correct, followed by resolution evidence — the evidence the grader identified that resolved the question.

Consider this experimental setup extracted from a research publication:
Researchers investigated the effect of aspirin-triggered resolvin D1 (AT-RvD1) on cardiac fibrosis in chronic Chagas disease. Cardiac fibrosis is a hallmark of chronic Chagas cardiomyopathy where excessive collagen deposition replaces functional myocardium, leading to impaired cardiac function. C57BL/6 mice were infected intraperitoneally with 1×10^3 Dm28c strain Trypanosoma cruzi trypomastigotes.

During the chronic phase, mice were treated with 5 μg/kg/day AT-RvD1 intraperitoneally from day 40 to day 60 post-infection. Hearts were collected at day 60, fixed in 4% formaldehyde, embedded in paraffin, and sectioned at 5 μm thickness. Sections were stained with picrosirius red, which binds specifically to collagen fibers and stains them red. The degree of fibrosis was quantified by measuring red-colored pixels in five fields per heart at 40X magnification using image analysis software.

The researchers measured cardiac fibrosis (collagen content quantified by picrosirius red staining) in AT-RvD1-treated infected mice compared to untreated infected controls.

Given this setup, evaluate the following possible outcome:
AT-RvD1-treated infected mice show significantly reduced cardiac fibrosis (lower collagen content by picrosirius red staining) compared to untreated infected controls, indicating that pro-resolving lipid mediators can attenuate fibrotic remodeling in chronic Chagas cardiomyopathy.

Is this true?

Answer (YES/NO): YES